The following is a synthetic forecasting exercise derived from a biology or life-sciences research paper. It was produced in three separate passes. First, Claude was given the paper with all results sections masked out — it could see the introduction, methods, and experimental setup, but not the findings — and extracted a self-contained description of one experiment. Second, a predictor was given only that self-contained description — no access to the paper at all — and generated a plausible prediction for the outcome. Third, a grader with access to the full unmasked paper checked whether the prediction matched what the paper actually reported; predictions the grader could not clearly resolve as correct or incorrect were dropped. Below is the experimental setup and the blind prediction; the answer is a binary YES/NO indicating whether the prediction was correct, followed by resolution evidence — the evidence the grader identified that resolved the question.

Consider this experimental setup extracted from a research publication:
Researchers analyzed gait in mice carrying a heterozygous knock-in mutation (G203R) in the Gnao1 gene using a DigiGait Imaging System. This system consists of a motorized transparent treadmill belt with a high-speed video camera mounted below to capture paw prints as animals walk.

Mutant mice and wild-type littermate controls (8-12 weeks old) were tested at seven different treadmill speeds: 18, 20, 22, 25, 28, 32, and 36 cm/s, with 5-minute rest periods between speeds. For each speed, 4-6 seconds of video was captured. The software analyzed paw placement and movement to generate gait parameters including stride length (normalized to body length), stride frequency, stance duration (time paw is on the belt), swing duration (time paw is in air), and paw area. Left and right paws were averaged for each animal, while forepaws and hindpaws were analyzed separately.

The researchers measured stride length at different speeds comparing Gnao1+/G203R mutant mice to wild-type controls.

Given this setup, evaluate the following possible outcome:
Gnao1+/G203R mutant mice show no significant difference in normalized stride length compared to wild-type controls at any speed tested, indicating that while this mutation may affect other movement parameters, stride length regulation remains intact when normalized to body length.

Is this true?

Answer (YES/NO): NO